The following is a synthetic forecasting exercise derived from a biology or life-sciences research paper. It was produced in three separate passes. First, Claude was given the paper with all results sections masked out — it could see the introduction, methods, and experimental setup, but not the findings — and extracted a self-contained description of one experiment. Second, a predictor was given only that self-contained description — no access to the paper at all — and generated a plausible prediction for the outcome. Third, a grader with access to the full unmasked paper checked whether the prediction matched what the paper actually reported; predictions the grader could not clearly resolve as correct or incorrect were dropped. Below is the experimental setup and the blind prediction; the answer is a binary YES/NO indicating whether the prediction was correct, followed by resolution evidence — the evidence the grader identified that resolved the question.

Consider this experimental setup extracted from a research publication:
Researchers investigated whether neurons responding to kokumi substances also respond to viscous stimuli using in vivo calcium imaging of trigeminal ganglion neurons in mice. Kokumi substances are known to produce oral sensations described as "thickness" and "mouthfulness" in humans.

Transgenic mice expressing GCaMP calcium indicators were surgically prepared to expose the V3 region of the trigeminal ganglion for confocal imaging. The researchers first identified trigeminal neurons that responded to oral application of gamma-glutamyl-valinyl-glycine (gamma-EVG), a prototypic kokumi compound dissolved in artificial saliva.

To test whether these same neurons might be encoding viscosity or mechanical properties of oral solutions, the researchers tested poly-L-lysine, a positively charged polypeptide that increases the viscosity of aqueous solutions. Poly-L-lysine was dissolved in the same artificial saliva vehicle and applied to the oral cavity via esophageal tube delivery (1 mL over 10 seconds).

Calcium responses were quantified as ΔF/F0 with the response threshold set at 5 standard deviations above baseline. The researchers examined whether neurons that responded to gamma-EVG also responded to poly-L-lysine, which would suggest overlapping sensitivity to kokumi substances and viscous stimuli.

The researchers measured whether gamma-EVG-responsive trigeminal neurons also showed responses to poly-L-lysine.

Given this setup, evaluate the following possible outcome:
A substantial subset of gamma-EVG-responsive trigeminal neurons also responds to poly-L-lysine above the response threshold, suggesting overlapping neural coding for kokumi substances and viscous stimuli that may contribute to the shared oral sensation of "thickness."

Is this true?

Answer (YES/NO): NO